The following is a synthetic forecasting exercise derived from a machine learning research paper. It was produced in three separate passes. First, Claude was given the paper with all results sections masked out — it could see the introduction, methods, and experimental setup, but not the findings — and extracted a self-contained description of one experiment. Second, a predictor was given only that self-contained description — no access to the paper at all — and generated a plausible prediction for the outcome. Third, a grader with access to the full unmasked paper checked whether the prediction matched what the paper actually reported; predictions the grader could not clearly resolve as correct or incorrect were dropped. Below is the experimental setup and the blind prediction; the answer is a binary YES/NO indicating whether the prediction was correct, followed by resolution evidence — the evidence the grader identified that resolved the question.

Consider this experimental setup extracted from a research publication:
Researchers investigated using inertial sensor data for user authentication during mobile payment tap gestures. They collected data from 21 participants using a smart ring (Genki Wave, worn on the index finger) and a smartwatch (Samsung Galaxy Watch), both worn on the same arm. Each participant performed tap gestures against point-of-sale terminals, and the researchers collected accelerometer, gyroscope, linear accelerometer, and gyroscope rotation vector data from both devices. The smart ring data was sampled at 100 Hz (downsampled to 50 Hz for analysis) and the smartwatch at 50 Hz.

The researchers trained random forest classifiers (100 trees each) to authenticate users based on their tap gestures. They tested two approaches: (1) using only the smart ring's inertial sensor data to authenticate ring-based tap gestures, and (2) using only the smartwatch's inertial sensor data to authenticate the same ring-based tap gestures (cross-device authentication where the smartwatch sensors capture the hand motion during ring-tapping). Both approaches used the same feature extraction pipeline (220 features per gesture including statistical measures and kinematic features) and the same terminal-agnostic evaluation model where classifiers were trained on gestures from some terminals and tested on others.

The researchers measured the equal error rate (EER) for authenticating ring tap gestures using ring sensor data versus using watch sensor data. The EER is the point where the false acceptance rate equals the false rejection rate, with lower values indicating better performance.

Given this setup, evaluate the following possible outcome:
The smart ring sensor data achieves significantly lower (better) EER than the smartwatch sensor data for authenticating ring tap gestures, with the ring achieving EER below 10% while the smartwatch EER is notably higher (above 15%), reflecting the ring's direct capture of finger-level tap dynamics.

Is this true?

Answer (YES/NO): NO